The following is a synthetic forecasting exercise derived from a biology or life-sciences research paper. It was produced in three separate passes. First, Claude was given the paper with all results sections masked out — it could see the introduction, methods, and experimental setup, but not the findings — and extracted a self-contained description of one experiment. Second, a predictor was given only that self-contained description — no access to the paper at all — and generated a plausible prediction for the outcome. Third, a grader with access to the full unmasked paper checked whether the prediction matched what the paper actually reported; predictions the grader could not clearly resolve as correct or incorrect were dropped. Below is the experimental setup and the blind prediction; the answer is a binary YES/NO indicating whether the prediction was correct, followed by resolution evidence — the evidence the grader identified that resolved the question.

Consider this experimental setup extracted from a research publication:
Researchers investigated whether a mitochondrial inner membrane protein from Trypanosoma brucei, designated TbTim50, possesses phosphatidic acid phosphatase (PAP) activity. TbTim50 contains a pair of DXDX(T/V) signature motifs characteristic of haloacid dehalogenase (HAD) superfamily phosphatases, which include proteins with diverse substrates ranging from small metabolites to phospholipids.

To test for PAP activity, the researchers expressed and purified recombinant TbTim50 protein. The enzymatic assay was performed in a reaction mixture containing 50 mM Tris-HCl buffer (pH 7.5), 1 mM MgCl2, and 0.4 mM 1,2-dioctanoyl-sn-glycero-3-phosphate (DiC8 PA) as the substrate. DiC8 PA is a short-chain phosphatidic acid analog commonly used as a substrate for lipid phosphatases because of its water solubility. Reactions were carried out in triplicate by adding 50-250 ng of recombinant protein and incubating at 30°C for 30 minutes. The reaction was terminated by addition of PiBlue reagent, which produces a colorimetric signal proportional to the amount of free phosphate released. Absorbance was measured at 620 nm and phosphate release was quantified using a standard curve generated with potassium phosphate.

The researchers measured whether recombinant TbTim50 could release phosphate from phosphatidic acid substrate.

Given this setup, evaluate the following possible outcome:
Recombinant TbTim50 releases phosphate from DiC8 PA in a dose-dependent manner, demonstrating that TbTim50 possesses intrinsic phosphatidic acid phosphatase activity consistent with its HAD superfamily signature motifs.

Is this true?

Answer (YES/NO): YES